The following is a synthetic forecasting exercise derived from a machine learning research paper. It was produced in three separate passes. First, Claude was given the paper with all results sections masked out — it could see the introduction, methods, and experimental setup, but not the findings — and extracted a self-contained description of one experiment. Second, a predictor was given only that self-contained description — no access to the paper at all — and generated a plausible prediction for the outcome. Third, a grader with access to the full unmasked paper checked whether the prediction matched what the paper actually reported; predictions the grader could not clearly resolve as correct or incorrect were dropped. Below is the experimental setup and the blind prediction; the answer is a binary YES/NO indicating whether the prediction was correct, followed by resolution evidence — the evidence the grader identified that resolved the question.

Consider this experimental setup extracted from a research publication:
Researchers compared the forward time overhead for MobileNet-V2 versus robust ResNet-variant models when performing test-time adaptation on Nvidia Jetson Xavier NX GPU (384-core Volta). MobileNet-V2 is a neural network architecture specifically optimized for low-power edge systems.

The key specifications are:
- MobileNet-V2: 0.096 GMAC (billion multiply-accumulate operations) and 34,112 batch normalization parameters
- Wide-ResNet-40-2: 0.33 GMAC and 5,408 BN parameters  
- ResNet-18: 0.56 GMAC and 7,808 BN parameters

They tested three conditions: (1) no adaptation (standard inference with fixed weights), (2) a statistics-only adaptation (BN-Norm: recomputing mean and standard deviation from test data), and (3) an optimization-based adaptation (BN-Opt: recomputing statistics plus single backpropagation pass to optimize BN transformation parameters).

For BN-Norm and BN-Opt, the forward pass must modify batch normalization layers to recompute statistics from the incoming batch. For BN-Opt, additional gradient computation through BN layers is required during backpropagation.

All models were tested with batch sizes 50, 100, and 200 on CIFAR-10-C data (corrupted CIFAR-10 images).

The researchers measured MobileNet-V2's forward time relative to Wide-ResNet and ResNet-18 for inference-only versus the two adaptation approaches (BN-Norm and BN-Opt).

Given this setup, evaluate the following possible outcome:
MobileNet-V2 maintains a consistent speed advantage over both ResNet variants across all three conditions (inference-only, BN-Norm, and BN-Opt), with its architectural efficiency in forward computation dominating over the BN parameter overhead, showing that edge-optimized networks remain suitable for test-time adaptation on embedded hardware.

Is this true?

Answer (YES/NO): NO